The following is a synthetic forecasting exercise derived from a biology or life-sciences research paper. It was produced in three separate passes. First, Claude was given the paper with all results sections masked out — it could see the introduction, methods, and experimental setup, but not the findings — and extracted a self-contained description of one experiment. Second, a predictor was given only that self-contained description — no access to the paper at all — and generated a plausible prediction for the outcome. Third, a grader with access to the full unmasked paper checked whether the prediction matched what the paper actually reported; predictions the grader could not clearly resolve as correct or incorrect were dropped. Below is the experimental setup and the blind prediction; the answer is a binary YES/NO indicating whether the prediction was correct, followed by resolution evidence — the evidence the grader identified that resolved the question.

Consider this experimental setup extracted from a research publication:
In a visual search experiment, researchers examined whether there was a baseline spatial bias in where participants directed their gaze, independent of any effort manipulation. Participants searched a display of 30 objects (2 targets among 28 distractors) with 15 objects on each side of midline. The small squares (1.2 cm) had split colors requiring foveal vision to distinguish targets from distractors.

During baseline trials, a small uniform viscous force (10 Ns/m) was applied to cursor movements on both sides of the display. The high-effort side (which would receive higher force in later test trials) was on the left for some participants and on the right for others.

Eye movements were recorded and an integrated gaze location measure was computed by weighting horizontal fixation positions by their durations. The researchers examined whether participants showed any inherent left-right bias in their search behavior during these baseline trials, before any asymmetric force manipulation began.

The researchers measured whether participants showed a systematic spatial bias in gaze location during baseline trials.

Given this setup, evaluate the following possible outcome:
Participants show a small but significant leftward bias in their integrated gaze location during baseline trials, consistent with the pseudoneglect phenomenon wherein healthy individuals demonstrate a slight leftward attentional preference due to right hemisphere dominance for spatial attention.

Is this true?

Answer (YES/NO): NO